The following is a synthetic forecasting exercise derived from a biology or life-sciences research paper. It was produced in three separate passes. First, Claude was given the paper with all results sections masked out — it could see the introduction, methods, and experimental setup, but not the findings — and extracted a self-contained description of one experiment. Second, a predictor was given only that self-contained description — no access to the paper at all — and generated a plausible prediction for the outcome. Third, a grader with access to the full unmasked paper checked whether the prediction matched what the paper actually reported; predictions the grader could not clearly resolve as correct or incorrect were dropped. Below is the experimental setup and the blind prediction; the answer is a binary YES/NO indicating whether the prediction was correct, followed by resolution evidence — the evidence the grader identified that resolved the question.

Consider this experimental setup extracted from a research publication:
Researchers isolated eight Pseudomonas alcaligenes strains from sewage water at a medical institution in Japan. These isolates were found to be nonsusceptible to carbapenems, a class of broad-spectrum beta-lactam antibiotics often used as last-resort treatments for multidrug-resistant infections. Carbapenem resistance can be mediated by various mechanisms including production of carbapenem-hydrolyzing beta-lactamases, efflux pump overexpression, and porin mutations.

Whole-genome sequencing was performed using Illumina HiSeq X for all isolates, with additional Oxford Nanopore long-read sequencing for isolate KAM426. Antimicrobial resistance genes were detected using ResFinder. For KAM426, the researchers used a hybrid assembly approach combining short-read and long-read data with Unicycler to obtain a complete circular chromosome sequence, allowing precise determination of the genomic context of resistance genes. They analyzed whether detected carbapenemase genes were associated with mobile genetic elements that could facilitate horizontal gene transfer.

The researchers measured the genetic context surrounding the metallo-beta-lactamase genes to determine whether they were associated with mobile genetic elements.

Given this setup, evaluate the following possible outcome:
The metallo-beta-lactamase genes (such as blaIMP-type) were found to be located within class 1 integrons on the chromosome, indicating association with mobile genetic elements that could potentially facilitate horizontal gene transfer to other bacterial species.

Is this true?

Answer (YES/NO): YES